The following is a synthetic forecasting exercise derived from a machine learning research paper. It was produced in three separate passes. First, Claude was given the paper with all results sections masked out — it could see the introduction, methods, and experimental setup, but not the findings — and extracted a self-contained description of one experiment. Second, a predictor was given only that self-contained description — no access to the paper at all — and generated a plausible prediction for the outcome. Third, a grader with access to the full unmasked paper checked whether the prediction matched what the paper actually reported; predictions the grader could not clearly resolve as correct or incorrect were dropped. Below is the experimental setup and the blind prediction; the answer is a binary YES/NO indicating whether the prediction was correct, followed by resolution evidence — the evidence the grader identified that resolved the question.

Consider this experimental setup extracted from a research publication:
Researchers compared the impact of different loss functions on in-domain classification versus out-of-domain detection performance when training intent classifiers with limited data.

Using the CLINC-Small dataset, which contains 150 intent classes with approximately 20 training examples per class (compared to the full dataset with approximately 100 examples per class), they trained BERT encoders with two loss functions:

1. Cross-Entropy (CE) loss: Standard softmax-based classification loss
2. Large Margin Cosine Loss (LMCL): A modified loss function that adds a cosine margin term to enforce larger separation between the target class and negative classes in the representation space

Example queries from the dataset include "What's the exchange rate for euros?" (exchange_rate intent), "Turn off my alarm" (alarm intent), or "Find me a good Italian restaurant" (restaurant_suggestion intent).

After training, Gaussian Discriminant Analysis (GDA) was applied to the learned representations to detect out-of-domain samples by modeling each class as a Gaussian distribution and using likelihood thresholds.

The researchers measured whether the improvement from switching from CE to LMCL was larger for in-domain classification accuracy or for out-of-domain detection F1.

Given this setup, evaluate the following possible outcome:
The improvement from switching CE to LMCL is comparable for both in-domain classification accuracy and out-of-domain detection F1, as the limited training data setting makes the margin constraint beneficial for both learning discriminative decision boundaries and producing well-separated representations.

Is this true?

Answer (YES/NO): NO